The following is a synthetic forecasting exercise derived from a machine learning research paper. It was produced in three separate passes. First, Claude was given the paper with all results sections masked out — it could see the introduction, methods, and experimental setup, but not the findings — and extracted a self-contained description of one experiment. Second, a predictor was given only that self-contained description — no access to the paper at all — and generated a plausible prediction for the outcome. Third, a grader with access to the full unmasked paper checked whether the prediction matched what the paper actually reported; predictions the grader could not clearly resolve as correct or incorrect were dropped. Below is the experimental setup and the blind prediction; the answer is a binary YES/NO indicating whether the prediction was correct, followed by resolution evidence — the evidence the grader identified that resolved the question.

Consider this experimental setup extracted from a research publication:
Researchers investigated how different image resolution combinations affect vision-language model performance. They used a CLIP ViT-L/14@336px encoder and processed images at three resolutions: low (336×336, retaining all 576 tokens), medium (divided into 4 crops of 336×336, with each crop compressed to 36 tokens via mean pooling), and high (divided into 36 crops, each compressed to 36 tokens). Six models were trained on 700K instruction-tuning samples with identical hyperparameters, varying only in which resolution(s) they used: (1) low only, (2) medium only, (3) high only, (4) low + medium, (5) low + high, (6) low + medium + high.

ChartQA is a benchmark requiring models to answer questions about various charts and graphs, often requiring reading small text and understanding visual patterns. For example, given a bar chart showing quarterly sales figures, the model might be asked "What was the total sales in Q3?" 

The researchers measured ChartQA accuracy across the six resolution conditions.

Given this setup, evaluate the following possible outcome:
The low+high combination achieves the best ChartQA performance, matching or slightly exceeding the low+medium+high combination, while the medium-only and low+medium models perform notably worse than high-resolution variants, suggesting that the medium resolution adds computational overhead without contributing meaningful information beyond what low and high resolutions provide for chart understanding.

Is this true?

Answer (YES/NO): YES